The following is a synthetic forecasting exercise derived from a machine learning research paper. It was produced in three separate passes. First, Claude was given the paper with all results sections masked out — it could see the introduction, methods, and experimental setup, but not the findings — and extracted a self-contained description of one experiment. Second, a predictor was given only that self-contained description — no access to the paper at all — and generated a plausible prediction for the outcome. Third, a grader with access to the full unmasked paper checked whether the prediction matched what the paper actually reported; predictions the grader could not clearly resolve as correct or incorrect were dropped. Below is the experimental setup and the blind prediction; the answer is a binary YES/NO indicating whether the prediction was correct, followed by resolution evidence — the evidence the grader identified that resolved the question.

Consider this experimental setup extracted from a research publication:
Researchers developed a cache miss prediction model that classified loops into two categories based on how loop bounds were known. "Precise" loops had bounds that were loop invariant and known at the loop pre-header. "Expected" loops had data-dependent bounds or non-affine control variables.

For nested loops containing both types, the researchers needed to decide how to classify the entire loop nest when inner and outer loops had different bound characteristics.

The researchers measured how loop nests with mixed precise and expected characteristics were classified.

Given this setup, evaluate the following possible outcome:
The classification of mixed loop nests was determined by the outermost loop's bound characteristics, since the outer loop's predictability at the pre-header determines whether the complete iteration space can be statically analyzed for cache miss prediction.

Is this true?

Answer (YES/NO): YES